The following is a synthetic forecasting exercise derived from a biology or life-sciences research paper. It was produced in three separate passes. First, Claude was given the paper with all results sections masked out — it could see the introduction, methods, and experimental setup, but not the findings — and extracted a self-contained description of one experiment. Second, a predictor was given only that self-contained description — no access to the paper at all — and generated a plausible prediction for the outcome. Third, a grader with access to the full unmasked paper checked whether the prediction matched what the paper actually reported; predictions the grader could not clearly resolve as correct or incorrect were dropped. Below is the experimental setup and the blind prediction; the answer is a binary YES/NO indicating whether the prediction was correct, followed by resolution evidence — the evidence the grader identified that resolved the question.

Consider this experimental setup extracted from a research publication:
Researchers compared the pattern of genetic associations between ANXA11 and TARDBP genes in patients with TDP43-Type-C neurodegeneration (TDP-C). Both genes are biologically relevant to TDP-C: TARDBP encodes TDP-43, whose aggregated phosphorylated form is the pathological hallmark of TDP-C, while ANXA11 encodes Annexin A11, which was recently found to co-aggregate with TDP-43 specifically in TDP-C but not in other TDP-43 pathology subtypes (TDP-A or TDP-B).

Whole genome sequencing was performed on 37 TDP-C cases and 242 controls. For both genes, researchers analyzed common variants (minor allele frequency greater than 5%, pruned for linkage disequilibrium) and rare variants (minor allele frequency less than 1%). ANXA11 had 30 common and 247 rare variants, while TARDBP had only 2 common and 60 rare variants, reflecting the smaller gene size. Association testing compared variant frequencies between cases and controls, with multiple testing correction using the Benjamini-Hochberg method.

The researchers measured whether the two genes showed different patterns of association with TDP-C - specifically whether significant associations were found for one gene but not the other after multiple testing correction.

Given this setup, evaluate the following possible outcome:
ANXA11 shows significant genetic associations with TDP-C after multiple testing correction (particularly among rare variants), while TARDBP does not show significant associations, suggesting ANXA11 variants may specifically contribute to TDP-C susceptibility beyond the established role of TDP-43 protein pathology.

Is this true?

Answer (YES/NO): YES